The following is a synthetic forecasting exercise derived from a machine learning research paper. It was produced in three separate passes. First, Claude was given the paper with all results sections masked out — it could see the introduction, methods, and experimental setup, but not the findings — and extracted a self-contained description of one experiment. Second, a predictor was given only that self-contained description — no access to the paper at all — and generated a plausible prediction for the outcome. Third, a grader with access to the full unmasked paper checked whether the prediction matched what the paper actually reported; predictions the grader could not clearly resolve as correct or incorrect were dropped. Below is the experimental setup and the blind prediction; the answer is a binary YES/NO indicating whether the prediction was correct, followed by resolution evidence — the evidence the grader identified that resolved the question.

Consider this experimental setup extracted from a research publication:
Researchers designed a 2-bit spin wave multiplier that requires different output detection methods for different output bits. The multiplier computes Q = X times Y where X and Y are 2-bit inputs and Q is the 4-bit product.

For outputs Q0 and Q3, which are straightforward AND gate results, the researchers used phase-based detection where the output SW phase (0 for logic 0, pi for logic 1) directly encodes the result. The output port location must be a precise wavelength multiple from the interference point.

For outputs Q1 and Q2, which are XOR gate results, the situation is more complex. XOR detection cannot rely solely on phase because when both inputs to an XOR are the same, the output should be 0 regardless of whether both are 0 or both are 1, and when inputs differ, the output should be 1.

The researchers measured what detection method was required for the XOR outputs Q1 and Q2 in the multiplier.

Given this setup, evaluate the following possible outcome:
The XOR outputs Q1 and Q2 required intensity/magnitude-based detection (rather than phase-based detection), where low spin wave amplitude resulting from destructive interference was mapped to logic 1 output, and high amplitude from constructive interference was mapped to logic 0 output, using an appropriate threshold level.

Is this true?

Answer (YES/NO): NO